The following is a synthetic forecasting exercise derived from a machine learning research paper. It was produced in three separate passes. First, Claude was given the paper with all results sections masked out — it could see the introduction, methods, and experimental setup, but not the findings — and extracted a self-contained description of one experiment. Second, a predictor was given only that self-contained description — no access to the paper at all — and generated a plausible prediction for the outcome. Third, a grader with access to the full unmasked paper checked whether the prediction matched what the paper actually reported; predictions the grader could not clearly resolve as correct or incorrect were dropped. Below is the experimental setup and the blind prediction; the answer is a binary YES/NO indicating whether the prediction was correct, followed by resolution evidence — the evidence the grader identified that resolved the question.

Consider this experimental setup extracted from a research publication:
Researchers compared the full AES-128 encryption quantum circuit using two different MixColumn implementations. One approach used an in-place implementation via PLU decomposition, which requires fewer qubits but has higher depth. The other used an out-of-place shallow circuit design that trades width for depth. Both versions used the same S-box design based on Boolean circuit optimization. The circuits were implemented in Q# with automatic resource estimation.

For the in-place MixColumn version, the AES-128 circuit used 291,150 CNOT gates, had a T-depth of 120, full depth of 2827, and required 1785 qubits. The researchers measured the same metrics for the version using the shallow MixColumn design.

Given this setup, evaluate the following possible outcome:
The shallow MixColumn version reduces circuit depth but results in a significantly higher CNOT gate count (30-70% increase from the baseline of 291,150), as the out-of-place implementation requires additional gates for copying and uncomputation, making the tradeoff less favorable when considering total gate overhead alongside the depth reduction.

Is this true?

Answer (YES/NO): NO